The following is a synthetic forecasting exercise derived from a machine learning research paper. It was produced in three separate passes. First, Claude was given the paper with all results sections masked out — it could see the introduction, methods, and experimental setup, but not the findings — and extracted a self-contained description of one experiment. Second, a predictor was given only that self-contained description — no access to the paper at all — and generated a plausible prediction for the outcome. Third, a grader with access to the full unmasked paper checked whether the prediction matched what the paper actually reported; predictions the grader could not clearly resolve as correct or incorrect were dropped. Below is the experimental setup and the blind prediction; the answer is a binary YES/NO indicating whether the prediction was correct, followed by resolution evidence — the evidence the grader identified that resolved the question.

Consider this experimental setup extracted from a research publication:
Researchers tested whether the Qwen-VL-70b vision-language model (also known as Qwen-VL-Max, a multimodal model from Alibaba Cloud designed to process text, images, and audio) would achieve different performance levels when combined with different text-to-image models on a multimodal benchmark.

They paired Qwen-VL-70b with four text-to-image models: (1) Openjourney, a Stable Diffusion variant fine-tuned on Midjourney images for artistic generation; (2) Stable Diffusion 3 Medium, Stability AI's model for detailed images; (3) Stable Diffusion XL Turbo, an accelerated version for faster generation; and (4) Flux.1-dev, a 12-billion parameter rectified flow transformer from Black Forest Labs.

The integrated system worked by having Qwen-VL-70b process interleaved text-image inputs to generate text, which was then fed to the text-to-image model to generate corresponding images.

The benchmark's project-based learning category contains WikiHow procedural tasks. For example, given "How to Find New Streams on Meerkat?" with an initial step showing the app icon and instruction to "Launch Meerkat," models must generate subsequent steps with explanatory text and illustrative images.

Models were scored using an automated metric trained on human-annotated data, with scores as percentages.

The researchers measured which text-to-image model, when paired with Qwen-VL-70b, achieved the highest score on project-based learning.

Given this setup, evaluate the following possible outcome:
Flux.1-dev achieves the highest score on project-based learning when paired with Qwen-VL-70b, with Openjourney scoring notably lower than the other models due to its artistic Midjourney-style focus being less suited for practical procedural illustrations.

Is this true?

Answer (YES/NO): NO